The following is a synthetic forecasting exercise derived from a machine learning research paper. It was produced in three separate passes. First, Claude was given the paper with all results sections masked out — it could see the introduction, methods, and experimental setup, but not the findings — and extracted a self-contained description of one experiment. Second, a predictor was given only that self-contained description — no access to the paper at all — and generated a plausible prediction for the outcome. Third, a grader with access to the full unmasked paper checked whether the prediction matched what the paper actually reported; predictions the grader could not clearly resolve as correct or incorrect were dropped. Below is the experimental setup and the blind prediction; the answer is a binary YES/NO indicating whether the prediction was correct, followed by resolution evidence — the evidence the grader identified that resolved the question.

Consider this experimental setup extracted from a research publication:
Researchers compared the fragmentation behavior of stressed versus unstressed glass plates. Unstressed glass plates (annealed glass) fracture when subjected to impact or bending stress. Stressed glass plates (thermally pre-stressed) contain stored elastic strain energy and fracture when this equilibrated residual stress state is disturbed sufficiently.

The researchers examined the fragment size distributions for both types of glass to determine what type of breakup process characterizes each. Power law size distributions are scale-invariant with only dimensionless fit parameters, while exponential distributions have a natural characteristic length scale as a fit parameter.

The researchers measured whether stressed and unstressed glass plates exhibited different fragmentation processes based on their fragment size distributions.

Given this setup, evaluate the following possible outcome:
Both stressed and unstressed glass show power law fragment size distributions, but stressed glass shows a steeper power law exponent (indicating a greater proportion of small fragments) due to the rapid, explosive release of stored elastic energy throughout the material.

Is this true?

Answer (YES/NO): NO